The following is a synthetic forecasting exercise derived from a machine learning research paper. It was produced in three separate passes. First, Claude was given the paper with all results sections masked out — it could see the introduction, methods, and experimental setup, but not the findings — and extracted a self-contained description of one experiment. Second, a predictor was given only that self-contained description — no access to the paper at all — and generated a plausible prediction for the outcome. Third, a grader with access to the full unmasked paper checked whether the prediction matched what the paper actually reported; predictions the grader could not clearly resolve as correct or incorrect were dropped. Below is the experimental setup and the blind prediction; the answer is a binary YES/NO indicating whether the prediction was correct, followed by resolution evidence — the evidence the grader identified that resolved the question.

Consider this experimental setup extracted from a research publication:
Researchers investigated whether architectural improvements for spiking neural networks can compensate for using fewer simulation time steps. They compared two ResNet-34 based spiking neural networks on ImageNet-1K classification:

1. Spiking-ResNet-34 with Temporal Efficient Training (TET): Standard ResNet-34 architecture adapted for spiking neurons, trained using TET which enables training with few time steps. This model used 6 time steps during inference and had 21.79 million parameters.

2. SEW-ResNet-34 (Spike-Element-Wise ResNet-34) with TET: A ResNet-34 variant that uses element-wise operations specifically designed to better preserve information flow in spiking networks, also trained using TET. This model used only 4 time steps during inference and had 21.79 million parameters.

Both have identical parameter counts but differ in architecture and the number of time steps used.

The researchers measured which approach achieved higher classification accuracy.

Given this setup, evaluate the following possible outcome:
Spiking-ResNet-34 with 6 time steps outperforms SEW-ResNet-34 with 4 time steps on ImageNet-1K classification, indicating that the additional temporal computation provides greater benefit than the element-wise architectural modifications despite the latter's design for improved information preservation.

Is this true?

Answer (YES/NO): NO